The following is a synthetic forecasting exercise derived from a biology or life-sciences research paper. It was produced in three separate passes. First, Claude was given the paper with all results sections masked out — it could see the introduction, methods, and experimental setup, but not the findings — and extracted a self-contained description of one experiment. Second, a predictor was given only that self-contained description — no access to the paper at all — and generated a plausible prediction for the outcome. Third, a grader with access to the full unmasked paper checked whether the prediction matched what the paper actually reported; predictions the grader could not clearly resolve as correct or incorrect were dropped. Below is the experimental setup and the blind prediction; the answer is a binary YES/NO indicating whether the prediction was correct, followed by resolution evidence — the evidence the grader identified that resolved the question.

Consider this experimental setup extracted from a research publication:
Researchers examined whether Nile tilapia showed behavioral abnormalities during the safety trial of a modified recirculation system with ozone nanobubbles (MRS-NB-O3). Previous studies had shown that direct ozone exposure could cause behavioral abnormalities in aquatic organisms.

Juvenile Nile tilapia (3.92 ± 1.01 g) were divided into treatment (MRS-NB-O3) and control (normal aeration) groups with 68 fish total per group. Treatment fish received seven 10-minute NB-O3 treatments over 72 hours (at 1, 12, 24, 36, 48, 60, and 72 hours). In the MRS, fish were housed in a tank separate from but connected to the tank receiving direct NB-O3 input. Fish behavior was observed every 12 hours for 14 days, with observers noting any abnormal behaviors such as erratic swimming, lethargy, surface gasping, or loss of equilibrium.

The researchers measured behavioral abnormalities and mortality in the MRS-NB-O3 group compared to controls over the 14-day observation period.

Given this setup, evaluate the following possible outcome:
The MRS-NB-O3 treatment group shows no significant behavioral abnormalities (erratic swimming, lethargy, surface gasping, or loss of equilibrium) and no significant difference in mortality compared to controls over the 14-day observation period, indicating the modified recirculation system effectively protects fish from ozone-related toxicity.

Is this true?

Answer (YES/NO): YES